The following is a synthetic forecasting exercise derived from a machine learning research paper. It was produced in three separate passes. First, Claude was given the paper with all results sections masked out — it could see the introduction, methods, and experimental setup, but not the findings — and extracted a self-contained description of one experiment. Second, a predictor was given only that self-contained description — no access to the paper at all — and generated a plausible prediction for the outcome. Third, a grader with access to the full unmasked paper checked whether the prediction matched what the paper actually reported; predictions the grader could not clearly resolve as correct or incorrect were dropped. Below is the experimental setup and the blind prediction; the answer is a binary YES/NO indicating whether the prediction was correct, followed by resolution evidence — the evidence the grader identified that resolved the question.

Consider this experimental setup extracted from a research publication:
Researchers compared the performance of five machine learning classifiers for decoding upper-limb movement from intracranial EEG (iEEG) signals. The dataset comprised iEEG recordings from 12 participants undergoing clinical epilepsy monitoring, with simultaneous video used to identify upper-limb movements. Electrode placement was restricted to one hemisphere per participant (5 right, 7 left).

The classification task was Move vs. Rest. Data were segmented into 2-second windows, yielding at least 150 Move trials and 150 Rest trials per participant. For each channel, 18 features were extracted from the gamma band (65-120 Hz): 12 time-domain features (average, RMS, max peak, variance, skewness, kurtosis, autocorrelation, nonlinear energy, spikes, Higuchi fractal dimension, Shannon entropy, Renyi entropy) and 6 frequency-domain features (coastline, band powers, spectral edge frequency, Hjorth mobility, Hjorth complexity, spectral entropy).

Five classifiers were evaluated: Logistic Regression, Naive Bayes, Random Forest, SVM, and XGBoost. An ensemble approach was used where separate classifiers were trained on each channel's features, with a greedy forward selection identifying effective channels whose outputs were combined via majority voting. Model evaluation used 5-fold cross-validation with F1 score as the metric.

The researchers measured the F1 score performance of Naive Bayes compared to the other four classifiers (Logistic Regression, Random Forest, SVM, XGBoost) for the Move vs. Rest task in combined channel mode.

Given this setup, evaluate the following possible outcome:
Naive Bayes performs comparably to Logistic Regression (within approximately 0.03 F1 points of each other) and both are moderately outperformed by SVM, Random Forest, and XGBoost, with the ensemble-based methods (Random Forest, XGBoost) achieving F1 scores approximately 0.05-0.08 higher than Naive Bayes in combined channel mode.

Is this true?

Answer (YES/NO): NO